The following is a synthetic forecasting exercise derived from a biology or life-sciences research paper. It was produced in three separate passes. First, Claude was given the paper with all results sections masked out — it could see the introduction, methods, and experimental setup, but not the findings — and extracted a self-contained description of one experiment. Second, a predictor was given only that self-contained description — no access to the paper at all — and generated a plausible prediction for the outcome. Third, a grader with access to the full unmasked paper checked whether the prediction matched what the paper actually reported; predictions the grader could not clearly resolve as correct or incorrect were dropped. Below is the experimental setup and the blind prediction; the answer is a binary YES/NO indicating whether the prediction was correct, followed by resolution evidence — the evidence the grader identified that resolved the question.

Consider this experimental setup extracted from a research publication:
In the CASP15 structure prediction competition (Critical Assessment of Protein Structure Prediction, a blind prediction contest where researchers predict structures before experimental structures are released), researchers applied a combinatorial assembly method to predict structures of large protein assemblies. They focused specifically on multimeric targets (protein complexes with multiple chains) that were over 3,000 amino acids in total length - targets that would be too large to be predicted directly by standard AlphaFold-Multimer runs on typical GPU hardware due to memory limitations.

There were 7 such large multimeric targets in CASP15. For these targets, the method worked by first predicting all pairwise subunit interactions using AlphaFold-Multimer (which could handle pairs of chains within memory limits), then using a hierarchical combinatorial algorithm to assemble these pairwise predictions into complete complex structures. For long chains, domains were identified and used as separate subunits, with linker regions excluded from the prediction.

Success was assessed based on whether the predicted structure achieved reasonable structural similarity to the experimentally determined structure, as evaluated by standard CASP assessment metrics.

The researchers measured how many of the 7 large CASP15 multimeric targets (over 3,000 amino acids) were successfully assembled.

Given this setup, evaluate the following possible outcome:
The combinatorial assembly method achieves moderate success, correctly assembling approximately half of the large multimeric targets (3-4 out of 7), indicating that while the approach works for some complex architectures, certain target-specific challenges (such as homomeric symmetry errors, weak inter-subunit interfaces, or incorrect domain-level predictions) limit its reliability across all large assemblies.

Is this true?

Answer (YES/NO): NO